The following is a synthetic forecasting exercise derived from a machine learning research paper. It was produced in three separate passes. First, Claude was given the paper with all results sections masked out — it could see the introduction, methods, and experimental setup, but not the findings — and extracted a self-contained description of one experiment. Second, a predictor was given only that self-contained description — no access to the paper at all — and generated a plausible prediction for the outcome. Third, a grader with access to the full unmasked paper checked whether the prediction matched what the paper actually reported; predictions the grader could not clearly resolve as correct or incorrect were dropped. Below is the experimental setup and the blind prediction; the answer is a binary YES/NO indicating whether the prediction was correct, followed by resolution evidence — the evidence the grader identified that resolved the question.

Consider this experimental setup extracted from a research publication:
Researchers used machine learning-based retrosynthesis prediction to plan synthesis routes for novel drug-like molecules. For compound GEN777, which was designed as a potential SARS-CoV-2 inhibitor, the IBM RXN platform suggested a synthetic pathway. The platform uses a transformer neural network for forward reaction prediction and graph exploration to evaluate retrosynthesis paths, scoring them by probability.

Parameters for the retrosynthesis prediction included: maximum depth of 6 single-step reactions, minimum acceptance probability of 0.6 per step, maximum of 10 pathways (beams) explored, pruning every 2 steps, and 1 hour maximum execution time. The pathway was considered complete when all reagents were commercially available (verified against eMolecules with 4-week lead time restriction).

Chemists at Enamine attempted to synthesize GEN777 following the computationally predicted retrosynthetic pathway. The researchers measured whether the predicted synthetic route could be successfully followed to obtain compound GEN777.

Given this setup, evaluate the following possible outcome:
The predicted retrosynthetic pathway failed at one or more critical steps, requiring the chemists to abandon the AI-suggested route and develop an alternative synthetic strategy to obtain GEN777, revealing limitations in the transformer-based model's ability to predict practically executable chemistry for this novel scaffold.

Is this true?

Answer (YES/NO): YES